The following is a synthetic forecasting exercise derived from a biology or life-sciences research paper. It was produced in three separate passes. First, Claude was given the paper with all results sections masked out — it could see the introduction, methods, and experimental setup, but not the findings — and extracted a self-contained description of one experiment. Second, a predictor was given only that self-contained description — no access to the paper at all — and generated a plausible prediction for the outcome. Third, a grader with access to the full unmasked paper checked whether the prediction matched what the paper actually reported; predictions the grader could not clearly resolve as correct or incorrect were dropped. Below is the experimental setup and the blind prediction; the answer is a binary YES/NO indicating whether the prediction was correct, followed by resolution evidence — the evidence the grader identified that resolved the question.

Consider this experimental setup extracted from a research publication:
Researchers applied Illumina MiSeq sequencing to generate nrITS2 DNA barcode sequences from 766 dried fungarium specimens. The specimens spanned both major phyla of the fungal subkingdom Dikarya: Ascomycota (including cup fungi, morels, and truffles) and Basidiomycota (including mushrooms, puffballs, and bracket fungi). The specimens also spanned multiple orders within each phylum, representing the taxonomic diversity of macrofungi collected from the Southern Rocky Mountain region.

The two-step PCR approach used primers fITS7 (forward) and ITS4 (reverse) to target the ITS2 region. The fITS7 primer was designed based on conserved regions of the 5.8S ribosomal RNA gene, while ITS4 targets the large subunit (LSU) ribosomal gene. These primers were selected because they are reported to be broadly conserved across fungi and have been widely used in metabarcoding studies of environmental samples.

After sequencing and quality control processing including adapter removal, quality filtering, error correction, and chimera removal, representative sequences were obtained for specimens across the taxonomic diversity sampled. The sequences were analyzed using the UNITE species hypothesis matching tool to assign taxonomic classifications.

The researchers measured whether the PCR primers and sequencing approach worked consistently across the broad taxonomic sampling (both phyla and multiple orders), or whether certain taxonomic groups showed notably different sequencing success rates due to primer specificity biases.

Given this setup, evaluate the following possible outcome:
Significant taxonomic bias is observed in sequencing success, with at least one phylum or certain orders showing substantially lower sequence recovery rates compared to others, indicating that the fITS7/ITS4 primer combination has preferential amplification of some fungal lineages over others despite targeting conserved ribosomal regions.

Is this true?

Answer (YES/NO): NO